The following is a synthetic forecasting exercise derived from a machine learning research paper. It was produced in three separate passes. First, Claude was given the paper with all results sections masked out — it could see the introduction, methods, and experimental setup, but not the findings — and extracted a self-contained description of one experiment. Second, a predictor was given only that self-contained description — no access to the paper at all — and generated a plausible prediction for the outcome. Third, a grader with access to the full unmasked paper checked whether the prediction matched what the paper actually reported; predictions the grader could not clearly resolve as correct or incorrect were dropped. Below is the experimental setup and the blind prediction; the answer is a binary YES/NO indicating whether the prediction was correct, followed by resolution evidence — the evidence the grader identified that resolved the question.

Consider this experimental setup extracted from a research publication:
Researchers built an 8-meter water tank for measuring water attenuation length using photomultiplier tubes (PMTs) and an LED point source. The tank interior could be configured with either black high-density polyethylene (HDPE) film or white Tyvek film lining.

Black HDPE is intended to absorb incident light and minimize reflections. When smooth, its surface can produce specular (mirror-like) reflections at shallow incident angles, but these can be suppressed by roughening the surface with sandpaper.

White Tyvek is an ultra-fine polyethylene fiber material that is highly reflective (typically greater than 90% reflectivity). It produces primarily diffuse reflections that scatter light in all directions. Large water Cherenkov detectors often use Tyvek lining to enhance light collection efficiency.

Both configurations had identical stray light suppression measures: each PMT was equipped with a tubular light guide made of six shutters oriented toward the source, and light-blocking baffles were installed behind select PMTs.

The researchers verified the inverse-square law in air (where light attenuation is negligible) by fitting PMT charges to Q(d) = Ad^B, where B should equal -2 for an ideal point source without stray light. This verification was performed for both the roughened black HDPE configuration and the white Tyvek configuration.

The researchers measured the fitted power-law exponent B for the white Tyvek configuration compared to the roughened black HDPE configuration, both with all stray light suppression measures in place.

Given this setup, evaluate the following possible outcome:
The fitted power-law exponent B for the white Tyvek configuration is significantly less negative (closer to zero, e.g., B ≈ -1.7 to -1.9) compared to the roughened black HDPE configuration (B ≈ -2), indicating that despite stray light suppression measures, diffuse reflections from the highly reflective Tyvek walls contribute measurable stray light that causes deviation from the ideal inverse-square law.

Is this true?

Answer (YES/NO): NO